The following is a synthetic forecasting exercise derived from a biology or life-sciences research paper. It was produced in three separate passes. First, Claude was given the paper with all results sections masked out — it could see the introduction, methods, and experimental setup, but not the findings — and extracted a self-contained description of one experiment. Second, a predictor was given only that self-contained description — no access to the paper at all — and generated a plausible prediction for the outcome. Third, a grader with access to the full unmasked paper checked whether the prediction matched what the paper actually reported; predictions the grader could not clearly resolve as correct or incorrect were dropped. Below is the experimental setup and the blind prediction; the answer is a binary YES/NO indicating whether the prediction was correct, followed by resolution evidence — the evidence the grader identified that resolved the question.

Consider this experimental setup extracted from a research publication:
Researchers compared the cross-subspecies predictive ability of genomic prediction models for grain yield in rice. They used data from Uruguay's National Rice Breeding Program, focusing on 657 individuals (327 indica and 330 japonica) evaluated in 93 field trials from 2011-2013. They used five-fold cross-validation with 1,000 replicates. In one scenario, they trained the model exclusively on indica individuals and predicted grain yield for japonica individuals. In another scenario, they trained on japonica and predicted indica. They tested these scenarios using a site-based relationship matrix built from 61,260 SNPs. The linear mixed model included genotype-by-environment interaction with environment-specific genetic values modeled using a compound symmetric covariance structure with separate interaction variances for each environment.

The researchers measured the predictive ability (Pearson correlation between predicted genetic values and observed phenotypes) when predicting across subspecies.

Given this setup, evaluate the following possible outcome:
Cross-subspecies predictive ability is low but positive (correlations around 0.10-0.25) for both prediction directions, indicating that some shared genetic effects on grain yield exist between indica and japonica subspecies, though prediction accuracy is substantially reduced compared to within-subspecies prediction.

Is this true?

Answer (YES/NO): NO